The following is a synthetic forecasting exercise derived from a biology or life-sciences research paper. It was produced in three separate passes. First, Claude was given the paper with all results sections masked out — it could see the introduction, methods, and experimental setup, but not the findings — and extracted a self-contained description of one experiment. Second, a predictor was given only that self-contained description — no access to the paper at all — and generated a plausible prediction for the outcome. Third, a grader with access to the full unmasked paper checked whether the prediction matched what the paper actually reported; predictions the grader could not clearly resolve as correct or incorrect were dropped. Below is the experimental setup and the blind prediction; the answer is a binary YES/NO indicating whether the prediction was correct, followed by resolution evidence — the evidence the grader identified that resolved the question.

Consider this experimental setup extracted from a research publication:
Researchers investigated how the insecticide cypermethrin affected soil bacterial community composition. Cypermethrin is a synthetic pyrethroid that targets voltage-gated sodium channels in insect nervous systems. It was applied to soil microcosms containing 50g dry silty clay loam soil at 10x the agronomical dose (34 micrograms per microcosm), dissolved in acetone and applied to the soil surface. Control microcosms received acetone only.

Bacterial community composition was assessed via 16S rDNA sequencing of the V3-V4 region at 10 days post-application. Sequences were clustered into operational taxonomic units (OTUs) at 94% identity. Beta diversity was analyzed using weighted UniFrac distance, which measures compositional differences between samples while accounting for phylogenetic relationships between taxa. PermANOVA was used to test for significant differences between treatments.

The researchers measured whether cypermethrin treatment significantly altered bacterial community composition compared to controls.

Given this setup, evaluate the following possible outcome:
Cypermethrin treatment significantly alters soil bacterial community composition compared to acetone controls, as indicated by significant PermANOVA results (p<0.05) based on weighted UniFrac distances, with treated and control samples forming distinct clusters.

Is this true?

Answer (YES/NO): NO